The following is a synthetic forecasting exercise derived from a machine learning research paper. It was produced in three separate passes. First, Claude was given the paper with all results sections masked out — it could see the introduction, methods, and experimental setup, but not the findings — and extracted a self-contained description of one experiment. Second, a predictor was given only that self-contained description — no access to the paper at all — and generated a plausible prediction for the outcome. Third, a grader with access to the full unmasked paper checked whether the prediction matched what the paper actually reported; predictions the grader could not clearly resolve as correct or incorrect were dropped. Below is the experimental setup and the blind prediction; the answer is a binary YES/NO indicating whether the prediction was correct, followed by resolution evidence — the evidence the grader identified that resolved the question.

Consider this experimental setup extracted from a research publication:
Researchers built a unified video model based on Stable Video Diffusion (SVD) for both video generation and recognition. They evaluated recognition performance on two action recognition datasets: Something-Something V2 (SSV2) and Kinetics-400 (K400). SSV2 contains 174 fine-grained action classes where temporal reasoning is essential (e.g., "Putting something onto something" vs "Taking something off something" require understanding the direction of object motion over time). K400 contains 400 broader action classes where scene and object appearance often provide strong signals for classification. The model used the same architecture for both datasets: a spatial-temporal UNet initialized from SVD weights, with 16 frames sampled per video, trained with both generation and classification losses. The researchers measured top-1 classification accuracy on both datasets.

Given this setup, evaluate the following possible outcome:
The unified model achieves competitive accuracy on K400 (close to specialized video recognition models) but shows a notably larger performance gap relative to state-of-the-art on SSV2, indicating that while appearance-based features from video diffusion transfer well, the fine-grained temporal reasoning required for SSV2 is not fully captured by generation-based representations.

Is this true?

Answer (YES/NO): NO